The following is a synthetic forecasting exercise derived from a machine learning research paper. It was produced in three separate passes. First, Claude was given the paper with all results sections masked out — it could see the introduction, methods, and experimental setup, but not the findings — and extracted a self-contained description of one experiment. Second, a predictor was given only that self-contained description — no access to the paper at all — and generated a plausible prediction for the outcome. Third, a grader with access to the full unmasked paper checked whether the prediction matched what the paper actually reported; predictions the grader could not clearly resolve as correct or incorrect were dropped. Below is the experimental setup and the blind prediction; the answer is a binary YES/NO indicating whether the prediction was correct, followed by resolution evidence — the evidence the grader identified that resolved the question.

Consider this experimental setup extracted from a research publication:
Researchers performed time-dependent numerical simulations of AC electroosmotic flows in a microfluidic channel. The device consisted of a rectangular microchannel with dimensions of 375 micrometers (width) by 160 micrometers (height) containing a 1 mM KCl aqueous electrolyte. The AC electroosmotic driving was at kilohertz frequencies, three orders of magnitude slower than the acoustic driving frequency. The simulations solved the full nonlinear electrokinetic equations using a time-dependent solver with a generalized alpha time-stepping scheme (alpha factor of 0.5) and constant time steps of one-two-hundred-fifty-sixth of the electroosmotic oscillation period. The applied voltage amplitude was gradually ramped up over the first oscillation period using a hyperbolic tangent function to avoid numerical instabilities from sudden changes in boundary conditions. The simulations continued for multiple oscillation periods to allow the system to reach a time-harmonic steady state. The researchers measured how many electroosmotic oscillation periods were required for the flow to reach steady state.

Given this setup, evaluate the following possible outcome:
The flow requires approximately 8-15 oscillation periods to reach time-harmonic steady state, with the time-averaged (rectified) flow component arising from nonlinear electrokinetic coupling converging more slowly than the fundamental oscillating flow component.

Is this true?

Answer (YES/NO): NO